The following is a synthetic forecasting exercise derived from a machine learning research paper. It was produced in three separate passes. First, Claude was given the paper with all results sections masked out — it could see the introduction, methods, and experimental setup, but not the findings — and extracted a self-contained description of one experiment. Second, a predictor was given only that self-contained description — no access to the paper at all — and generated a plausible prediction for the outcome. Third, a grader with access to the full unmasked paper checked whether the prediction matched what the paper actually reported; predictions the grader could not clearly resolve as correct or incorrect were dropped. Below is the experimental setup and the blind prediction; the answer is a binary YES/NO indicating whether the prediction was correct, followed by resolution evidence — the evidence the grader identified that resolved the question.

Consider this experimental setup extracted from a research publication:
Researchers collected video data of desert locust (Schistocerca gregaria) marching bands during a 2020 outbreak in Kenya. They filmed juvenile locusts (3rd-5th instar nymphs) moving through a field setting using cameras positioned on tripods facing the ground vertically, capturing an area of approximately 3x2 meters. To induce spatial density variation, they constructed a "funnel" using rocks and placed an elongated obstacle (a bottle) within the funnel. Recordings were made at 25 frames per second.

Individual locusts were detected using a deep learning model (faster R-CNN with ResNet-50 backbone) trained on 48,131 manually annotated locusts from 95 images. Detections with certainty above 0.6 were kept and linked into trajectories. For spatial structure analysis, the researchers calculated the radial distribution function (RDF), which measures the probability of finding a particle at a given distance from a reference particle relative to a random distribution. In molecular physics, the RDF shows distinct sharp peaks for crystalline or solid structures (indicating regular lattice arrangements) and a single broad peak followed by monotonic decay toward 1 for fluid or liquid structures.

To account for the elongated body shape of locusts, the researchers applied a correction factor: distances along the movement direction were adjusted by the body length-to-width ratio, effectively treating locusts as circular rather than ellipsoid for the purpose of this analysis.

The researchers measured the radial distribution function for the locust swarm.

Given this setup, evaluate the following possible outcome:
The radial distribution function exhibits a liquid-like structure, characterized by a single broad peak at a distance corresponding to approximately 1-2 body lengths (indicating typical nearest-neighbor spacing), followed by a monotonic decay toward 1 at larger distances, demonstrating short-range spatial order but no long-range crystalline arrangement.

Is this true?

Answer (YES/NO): NO